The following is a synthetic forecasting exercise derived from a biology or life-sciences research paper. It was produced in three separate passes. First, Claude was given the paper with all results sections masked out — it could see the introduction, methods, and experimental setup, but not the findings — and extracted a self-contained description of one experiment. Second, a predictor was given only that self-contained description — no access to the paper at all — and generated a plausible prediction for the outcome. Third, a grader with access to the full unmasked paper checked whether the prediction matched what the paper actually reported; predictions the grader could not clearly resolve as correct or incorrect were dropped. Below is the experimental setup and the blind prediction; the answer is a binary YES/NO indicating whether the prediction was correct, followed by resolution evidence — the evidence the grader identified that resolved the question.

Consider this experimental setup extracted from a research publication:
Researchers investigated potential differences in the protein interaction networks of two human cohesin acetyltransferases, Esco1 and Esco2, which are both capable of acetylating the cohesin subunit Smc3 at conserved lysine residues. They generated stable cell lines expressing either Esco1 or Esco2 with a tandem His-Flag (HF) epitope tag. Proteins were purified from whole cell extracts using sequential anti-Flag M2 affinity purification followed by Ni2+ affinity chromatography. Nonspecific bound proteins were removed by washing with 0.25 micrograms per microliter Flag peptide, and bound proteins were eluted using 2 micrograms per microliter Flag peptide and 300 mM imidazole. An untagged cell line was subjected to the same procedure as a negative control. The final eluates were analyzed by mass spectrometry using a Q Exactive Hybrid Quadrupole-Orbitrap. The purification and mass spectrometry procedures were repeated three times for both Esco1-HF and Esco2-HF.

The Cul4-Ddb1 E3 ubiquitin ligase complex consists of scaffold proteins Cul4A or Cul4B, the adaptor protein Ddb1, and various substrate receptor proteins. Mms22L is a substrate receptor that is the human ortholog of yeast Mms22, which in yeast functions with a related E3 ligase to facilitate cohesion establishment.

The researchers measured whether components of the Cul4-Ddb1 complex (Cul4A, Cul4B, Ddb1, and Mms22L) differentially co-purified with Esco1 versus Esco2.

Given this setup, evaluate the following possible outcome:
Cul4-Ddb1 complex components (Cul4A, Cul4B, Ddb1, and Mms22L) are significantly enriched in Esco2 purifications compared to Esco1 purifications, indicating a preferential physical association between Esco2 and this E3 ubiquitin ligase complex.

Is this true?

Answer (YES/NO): YES